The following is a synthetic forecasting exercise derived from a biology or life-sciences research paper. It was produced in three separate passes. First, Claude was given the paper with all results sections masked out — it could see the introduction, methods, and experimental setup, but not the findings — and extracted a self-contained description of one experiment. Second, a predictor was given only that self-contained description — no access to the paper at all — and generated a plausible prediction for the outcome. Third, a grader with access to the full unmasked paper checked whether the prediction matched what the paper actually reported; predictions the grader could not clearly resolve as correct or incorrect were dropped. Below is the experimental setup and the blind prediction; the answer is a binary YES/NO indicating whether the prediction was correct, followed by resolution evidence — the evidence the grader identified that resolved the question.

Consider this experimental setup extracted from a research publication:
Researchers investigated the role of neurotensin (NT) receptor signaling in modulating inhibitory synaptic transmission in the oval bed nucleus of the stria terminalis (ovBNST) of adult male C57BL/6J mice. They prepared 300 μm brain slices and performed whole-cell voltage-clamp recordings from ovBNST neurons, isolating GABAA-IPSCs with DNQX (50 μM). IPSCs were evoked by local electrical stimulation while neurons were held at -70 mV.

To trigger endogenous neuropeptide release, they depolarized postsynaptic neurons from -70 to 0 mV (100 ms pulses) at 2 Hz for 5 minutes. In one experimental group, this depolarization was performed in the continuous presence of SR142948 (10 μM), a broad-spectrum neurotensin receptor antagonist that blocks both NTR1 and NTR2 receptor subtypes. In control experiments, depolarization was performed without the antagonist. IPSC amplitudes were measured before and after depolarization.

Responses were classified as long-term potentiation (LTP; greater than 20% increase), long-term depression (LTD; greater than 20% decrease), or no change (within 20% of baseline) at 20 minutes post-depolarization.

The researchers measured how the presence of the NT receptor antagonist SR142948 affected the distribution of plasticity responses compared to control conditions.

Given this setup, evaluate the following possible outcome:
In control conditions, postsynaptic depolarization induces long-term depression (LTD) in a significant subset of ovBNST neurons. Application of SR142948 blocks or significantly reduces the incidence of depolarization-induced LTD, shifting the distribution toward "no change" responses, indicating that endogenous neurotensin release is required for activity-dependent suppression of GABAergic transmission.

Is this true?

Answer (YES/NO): NO